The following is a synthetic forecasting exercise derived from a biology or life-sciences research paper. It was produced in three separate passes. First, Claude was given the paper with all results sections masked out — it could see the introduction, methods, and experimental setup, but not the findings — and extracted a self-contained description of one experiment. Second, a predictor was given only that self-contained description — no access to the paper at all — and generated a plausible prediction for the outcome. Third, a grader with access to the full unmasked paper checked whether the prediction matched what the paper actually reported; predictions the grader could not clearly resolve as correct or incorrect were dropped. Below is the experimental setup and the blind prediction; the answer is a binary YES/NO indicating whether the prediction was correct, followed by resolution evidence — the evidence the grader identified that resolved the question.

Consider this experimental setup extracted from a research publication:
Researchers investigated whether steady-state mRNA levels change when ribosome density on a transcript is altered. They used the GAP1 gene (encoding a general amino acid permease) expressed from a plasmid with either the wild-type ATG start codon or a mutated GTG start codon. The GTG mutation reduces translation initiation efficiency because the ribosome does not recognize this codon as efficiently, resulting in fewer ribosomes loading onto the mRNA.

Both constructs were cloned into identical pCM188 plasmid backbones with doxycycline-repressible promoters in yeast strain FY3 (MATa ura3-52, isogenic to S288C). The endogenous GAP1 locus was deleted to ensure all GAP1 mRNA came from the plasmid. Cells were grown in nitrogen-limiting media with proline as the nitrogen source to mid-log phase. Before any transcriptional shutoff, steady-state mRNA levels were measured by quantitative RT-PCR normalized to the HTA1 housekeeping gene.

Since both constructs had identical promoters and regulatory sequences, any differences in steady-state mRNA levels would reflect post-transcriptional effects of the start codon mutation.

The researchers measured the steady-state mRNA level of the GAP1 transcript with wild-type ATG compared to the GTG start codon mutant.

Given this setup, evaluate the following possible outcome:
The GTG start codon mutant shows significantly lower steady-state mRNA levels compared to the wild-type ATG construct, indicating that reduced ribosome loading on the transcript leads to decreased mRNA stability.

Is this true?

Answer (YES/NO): YES